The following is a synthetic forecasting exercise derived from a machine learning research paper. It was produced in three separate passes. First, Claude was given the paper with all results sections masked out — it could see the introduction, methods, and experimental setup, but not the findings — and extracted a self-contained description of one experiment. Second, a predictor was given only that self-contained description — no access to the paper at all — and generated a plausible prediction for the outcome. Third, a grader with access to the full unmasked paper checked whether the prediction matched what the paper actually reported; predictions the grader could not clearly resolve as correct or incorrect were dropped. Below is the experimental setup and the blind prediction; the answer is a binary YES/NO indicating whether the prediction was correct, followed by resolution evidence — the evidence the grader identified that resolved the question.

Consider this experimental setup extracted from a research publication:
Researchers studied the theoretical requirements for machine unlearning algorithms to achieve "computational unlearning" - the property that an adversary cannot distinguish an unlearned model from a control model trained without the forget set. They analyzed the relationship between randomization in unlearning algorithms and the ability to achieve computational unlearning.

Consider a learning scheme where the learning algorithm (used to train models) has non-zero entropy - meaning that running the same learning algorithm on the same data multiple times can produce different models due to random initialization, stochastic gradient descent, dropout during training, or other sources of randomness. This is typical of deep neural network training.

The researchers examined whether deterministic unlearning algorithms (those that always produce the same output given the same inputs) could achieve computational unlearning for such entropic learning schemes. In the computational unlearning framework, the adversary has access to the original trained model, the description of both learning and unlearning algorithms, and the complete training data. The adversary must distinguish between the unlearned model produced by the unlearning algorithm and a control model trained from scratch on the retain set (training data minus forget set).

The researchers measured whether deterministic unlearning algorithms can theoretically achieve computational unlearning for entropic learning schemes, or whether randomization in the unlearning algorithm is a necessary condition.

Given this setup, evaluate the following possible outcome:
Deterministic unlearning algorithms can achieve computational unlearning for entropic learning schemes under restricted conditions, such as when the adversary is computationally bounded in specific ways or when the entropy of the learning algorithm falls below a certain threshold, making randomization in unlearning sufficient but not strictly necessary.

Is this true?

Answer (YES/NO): NO